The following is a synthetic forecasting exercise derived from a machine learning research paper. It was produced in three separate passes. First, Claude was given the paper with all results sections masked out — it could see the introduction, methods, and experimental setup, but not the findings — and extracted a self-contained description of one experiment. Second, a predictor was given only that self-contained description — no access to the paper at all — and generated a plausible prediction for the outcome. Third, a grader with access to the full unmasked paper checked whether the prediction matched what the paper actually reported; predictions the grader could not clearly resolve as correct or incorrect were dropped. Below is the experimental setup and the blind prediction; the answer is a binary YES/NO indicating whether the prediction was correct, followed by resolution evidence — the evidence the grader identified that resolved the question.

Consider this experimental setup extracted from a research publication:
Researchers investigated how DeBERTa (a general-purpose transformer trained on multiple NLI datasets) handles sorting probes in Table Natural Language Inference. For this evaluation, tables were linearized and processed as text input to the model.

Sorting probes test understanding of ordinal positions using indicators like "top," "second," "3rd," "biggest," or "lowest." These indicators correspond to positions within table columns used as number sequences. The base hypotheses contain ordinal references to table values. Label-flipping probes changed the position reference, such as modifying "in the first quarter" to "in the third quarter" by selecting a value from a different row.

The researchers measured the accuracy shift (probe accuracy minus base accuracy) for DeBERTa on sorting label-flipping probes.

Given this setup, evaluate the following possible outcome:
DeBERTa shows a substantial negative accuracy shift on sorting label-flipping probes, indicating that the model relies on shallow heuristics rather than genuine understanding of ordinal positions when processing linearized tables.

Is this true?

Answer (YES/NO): NO